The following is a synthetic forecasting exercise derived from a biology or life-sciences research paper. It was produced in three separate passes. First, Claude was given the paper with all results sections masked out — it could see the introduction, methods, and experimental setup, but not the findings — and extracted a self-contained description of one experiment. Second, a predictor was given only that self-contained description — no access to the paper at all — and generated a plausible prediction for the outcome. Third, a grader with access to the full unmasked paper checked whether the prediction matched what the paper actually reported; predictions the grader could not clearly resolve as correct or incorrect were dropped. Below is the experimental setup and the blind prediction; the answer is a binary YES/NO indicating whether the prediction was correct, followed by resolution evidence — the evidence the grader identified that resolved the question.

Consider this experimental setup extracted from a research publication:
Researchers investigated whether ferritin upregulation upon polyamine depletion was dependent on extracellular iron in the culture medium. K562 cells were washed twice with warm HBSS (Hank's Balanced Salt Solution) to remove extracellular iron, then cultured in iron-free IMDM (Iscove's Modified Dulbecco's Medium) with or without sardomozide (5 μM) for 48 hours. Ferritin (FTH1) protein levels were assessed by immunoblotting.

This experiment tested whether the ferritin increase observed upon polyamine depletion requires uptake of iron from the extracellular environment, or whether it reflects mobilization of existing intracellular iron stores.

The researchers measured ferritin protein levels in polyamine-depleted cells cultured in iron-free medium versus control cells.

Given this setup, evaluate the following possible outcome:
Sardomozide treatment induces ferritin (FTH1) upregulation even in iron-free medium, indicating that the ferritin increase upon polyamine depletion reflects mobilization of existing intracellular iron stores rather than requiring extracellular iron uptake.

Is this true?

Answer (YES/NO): YES